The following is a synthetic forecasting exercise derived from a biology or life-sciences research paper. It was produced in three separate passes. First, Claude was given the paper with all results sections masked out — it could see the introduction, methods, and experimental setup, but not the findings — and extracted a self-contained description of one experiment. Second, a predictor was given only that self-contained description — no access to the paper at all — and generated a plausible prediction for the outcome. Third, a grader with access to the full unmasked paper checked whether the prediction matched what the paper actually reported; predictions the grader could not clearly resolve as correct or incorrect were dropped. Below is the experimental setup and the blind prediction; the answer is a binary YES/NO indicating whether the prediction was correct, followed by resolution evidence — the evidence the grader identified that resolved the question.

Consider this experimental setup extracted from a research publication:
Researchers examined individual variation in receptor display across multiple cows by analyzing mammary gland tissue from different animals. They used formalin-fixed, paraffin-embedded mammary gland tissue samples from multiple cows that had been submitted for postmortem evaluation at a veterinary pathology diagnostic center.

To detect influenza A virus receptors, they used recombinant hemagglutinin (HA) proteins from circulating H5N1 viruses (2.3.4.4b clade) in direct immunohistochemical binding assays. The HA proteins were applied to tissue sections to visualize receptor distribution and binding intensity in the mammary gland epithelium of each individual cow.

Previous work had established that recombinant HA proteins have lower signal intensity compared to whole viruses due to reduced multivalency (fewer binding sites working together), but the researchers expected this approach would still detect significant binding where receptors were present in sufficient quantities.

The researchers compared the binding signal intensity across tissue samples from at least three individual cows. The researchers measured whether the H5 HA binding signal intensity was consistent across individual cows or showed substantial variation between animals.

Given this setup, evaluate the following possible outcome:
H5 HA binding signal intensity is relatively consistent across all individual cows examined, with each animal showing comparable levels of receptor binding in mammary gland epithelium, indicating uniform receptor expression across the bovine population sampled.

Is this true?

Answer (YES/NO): NO